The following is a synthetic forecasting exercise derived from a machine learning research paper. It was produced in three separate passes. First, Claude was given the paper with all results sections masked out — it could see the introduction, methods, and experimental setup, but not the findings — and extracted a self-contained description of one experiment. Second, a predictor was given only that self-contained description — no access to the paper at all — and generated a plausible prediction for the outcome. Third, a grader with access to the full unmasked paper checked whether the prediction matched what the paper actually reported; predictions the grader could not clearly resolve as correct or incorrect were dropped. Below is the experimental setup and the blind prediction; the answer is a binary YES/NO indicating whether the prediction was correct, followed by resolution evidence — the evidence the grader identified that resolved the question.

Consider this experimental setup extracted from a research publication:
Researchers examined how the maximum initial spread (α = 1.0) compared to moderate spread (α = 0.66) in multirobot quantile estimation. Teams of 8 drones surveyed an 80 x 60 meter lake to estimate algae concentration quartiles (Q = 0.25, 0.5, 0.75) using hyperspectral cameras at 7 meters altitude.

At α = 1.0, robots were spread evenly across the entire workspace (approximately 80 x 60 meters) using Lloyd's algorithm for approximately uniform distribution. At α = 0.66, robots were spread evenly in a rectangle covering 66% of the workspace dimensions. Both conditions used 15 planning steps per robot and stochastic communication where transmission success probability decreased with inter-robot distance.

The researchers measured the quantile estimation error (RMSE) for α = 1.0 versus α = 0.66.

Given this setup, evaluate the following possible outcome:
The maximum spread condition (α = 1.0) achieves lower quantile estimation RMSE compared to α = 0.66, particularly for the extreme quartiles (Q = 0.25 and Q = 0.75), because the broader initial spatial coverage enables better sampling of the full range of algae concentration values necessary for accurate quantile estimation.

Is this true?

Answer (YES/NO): NO